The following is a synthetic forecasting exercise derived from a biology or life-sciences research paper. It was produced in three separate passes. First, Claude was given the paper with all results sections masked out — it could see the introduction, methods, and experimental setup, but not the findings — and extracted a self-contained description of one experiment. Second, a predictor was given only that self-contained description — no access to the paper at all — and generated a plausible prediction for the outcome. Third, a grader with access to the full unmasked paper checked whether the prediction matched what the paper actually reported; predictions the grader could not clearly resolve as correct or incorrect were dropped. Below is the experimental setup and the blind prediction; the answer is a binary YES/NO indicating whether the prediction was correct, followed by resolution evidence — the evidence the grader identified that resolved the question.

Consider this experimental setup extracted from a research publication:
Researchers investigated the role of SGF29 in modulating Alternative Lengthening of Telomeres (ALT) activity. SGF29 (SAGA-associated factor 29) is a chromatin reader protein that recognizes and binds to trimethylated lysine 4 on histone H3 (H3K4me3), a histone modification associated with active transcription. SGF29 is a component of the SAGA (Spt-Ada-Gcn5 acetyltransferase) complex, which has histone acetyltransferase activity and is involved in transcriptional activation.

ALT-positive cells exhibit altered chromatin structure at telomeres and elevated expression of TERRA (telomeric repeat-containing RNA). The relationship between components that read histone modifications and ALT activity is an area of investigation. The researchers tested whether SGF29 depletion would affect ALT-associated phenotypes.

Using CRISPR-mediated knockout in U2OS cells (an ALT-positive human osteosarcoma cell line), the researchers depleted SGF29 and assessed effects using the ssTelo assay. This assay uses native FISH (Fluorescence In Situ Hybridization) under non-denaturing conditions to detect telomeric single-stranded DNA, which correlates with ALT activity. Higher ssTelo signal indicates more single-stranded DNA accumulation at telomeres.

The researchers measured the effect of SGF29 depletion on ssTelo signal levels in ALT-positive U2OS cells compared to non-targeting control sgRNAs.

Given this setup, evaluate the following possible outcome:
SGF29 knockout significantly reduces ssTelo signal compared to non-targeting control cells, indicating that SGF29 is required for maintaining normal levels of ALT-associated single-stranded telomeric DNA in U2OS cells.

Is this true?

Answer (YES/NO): YES